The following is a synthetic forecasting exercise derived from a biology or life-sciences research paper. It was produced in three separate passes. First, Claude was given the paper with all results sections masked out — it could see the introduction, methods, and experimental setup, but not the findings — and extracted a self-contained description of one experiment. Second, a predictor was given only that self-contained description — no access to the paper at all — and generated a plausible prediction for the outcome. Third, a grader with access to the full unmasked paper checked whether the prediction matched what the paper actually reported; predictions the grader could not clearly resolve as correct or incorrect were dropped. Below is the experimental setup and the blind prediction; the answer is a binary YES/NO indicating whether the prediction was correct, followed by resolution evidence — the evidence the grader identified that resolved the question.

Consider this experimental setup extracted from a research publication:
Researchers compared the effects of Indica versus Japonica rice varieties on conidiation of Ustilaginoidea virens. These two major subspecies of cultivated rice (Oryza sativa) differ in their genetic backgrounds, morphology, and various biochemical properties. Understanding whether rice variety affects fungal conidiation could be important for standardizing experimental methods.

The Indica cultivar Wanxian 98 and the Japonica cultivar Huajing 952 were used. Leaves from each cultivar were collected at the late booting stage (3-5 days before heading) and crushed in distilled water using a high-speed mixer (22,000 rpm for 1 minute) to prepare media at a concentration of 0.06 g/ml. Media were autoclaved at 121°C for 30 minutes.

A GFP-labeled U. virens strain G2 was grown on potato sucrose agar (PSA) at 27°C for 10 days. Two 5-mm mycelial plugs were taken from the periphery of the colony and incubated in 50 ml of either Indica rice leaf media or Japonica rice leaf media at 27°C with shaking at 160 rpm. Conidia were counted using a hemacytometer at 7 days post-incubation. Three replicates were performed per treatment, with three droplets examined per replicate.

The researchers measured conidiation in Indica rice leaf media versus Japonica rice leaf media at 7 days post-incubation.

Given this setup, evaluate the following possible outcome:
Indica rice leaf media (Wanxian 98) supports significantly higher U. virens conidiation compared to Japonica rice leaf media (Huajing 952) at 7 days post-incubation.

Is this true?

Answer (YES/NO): NO